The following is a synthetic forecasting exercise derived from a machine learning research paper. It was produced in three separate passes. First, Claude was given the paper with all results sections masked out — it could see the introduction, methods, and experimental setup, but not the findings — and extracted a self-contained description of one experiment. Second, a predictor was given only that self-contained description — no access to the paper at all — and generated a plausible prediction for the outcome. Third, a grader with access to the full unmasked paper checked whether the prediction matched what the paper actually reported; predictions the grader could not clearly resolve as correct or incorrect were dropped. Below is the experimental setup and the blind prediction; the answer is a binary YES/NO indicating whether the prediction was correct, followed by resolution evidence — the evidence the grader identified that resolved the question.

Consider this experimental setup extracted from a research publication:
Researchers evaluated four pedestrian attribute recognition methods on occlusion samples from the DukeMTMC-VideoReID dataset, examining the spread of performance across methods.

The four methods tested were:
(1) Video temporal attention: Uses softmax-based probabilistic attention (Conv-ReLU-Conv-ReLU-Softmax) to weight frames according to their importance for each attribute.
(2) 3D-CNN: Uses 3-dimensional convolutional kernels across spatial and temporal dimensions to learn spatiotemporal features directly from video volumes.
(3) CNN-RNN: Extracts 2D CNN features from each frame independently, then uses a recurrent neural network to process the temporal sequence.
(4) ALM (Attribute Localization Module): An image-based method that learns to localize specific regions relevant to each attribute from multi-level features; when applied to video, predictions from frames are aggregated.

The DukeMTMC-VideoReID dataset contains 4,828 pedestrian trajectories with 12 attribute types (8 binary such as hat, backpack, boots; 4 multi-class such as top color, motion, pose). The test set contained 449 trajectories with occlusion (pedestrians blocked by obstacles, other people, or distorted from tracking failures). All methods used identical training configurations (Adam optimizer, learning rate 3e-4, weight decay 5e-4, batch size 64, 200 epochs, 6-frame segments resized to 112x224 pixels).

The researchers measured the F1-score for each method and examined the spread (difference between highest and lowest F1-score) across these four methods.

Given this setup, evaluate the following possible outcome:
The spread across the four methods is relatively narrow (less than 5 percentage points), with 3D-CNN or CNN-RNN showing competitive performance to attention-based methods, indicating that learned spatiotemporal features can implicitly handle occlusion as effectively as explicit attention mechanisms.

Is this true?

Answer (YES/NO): NO